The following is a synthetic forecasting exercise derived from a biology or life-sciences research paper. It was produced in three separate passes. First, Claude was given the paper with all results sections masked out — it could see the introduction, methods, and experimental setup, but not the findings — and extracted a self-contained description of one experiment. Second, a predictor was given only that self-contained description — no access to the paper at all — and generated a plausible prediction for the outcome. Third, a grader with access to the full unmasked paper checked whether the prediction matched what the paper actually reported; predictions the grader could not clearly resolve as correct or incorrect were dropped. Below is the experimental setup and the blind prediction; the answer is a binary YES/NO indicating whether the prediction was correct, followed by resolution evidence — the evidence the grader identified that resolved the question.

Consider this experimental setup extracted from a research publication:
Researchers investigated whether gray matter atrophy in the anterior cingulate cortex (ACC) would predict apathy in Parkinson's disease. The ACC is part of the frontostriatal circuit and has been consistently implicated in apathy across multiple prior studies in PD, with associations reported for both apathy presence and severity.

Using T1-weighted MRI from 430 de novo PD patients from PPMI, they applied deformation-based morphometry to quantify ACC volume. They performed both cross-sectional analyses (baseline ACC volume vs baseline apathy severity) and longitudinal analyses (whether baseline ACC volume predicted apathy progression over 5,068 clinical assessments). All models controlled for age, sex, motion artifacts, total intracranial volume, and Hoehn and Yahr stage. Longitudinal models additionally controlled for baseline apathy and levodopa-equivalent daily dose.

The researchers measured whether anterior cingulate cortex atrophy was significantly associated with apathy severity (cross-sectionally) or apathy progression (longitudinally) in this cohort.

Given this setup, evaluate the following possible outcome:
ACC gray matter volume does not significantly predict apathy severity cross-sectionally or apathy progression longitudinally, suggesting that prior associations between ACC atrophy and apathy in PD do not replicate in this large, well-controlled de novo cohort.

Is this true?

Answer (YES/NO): YES